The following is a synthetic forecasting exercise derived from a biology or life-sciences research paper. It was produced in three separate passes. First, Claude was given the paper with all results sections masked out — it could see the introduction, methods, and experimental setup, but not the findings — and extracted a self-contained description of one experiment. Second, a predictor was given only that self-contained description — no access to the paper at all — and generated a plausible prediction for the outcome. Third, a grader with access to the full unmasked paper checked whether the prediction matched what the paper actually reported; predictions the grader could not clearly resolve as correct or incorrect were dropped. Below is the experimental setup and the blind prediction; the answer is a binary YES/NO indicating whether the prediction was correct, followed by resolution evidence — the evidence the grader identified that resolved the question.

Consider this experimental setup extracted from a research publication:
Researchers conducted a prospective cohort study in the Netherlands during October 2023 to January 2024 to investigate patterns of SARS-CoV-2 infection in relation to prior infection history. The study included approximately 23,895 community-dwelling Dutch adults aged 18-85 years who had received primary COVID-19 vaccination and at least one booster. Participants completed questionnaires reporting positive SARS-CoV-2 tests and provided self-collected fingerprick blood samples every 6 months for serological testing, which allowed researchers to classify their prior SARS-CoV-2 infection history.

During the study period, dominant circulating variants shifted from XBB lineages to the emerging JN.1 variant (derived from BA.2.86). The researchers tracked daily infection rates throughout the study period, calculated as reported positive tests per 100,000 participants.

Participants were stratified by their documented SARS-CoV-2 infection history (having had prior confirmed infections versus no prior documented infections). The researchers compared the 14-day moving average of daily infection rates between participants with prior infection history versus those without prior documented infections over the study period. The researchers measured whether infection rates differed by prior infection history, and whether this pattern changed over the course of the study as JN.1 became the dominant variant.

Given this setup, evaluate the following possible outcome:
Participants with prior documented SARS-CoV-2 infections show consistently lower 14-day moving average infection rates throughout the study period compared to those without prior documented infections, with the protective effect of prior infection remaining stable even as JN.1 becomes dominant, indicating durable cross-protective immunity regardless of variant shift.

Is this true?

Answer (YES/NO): NO